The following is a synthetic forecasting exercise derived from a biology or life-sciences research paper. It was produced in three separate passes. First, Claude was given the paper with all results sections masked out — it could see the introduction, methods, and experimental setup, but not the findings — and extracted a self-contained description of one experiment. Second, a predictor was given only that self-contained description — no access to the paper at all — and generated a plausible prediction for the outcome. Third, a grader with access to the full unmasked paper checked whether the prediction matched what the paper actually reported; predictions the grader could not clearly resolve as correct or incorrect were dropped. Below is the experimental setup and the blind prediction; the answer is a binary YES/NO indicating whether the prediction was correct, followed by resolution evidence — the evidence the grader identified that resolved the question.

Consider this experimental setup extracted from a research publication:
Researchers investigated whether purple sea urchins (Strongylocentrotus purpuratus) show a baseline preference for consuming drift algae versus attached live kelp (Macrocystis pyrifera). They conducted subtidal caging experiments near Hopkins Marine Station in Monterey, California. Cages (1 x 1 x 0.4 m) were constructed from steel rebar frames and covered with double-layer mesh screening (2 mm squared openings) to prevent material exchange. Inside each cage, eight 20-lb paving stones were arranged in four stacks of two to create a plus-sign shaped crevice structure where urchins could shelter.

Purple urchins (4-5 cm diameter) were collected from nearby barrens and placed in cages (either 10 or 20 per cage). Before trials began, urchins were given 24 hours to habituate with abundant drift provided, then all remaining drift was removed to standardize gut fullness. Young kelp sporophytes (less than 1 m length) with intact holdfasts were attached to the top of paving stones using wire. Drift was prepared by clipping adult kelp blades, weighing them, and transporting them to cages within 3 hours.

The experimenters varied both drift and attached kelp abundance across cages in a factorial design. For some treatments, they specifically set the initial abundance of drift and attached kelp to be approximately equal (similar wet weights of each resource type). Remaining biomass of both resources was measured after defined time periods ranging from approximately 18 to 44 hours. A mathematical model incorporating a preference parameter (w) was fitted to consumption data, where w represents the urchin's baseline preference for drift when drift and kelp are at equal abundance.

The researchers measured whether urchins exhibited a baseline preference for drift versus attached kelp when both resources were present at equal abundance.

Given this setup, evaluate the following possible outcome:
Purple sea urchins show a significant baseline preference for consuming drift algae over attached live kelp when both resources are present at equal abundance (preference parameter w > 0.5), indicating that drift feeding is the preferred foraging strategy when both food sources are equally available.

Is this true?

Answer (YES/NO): YES